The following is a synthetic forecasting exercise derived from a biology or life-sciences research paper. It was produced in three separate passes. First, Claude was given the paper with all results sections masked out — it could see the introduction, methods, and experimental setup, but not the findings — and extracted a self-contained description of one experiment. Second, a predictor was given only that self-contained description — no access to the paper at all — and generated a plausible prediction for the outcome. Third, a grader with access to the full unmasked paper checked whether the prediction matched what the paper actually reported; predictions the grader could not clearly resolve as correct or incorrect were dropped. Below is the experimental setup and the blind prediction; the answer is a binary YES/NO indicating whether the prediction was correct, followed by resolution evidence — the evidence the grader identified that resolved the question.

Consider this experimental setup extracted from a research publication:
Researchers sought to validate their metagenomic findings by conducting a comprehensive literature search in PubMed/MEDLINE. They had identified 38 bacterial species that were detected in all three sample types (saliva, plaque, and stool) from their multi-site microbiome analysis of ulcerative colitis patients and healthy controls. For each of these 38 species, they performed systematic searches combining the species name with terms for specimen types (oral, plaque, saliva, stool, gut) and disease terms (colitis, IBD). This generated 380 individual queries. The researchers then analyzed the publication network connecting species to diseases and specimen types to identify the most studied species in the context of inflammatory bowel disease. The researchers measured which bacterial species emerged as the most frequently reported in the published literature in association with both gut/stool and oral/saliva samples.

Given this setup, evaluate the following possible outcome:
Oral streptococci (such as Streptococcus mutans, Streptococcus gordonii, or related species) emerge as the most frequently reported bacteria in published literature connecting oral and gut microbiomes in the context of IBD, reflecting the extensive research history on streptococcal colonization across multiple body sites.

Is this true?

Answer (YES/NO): NO